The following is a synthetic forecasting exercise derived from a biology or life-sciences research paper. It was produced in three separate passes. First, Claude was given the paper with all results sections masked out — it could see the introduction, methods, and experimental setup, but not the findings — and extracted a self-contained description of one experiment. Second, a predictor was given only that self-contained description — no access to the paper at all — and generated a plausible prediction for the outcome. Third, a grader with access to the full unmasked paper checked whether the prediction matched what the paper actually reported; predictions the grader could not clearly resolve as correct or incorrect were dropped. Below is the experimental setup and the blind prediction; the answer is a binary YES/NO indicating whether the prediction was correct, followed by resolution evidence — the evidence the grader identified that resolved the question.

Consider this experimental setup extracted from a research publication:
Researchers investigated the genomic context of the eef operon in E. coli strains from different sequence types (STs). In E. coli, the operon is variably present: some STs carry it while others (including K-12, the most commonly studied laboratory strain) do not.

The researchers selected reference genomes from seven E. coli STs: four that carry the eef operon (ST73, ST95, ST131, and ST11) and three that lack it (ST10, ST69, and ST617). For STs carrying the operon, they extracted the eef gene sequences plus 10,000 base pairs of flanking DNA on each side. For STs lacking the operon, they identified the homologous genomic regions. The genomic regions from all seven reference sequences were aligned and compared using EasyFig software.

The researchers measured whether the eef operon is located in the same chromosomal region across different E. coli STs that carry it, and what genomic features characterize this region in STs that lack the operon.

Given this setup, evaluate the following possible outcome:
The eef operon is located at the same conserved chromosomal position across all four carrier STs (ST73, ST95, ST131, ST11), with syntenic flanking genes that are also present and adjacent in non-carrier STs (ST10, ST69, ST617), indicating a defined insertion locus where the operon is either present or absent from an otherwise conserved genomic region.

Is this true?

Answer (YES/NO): YES